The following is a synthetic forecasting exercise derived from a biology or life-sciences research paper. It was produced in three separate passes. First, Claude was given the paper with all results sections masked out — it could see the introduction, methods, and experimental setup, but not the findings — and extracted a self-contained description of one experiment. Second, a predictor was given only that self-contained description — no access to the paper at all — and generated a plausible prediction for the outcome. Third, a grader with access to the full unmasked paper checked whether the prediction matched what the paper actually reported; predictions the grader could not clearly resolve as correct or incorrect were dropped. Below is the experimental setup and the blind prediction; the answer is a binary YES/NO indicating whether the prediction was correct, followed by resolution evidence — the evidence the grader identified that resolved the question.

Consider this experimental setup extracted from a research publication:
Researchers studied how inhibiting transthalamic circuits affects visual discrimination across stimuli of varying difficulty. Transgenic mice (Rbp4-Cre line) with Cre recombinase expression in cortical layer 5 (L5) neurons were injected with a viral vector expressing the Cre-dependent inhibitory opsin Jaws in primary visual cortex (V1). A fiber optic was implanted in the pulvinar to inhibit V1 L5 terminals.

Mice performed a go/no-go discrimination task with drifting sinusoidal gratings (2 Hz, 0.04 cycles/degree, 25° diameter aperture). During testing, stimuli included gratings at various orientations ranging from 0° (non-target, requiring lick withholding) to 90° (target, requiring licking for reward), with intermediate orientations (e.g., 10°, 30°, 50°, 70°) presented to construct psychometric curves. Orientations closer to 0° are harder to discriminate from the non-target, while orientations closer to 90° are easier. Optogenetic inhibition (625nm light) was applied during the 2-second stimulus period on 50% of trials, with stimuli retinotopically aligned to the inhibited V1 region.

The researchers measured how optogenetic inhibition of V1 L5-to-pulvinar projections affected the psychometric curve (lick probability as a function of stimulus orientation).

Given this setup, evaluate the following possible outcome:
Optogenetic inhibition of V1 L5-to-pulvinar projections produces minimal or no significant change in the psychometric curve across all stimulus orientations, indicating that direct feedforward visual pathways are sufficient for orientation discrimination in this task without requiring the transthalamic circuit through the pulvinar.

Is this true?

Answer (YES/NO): NO